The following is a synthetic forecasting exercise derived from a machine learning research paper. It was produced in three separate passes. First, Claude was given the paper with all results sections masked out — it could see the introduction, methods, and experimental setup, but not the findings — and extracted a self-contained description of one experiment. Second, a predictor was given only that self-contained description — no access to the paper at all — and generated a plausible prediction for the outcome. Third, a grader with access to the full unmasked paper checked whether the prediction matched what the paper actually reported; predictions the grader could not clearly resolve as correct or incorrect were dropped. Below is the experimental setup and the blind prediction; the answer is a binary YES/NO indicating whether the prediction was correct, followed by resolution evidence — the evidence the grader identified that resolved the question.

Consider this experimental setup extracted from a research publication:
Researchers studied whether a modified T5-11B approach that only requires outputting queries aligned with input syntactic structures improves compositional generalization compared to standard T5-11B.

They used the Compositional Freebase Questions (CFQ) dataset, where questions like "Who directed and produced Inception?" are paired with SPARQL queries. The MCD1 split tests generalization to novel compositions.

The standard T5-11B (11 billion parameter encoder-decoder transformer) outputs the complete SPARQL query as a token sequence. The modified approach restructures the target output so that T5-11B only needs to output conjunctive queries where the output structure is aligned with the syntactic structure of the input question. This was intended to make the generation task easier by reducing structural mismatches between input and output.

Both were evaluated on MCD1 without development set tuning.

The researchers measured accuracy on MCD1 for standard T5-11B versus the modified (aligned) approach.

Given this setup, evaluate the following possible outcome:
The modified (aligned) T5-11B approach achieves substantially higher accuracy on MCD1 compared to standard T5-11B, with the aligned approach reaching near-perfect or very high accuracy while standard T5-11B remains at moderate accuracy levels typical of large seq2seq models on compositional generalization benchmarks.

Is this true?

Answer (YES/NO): NO